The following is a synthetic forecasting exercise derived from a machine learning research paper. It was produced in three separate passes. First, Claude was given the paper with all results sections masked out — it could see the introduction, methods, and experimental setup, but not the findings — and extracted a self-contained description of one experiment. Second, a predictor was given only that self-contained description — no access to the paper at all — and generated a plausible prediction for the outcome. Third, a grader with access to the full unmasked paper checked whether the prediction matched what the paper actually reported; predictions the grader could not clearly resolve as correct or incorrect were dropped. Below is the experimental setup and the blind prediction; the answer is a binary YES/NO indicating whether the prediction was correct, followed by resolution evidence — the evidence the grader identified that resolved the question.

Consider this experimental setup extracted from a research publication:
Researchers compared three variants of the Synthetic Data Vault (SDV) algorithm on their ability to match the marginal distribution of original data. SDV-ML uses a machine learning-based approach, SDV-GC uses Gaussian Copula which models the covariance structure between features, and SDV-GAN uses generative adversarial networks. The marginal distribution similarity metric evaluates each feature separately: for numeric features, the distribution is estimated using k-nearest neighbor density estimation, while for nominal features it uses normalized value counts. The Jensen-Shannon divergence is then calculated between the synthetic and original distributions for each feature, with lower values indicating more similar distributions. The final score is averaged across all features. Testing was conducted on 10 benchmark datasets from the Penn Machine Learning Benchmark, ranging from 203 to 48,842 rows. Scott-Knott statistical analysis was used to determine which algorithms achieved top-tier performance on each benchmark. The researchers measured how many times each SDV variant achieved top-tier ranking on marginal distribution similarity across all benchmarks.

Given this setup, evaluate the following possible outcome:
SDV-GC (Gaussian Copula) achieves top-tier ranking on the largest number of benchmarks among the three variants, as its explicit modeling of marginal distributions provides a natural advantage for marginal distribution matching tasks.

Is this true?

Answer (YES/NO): NO